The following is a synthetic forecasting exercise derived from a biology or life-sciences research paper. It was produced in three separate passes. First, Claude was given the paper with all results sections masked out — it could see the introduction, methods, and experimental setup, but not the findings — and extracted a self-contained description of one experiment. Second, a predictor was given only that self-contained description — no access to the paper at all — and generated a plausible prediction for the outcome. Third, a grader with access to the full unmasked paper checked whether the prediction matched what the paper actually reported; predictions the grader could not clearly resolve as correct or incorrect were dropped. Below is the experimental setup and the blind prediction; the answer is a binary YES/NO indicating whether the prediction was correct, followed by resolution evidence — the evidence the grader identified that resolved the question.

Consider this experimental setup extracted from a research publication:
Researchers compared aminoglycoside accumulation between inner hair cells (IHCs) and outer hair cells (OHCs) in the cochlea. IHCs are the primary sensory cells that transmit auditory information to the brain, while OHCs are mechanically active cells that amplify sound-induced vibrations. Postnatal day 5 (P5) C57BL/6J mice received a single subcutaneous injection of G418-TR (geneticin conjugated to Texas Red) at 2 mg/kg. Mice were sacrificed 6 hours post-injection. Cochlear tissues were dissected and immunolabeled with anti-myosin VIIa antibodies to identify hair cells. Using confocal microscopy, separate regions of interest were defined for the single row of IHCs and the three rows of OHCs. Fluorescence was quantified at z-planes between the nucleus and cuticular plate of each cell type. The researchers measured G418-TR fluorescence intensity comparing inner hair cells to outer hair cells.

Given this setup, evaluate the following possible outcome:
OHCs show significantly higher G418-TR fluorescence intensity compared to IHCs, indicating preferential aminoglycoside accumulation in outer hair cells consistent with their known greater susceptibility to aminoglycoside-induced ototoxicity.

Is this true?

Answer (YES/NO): YES